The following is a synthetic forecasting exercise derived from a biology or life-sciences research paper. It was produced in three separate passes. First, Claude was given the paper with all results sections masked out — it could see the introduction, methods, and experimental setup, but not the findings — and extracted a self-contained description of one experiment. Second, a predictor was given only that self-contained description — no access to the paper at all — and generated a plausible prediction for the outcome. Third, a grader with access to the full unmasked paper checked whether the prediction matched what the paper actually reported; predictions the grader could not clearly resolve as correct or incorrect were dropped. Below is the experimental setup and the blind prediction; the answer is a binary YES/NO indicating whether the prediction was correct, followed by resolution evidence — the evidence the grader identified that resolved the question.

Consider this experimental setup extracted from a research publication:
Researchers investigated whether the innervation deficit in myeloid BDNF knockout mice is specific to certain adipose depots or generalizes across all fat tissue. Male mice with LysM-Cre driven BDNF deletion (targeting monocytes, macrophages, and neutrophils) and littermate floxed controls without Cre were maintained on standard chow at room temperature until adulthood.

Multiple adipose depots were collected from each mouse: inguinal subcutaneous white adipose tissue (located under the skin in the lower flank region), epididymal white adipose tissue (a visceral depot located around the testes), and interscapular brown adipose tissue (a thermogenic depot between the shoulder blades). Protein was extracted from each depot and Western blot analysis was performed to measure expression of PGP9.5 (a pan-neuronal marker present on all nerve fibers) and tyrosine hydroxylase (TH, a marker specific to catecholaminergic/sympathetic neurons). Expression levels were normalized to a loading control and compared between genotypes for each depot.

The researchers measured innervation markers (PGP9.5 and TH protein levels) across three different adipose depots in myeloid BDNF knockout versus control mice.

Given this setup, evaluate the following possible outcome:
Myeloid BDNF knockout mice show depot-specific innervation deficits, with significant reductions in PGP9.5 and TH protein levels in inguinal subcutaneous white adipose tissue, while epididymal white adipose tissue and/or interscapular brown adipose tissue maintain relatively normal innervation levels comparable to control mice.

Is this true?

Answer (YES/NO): YES